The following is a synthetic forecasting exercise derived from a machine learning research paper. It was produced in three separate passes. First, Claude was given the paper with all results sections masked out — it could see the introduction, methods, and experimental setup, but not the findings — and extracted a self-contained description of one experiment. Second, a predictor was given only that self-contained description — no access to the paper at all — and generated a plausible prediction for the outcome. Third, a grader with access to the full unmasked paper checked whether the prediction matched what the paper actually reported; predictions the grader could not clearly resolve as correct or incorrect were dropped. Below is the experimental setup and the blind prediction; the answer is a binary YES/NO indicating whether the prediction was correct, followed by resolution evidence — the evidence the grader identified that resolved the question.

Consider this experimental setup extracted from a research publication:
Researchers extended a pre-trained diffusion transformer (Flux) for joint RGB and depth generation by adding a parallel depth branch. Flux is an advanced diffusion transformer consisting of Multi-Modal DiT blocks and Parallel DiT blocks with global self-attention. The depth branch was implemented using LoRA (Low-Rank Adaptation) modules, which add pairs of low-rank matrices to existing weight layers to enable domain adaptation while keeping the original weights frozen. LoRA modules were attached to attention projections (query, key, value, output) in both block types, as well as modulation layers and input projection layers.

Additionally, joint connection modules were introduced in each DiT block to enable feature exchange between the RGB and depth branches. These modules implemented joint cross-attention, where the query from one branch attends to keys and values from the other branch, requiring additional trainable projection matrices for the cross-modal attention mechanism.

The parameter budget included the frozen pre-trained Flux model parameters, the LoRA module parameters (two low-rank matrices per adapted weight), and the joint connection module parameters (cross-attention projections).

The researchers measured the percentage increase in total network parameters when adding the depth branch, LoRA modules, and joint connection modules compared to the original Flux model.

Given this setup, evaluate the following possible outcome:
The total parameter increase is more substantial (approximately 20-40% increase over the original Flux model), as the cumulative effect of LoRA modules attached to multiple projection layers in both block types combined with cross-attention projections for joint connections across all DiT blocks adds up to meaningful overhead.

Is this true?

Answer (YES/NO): NO